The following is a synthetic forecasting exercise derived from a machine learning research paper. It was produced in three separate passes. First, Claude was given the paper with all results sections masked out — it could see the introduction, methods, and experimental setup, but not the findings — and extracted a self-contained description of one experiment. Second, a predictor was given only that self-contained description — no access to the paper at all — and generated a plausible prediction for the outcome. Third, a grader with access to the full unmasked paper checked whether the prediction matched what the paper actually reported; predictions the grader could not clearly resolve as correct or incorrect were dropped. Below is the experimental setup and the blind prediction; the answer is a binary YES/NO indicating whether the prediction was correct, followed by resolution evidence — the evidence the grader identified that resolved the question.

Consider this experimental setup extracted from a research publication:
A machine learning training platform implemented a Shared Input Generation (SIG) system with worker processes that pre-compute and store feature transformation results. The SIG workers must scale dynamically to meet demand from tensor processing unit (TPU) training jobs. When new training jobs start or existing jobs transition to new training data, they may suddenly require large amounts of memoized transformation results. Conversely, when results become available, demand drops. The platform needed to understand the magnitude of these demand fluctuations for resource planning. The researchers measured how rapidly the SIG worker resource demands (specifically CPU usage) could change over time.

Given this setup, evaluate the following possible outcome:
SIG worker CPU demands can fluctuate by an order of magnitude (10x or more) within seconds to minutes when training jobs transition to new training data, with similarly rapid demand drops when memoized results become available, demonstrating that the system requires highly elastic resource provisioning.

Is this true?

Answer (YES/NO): NO